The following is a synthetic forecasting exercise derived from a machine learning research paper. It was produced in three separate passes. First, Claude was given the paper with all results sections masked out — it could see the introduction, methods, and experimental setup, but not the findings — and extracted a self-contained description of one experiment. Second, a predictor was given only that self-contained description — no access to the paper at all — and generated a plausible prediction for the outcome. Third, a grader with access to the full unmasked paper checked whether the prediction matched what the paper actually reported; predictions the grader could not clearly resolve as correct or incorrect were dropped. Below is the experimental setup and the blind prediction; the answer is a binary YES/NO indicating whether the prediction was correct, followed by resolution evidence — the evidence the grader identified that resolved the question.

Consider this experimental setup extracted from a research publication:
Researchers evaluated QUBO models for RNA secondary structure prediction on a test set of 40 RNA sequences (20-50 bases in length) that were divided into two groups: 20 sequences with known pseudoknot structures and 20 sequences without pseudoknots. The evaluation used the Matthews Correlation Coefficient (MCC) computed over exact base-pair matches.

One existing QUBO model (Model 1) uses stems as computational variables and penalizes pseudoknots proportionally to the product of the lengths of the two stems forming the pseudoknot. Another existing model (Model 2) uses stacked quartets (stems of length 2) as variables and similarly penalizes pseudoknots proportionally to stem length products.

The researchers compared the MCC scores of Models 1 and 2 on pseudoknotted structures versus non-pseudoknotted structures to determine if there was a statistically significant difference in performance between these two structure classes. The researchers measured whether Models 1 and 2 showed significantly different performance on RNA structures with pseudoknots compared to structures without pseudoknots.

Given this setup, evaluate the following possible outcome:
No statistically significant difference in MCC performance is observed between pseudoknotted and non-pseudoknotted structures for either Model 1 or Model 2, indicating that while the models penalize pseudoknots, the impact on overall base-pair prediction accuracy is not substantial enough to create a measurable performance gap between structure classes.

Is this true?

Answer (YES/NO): NO